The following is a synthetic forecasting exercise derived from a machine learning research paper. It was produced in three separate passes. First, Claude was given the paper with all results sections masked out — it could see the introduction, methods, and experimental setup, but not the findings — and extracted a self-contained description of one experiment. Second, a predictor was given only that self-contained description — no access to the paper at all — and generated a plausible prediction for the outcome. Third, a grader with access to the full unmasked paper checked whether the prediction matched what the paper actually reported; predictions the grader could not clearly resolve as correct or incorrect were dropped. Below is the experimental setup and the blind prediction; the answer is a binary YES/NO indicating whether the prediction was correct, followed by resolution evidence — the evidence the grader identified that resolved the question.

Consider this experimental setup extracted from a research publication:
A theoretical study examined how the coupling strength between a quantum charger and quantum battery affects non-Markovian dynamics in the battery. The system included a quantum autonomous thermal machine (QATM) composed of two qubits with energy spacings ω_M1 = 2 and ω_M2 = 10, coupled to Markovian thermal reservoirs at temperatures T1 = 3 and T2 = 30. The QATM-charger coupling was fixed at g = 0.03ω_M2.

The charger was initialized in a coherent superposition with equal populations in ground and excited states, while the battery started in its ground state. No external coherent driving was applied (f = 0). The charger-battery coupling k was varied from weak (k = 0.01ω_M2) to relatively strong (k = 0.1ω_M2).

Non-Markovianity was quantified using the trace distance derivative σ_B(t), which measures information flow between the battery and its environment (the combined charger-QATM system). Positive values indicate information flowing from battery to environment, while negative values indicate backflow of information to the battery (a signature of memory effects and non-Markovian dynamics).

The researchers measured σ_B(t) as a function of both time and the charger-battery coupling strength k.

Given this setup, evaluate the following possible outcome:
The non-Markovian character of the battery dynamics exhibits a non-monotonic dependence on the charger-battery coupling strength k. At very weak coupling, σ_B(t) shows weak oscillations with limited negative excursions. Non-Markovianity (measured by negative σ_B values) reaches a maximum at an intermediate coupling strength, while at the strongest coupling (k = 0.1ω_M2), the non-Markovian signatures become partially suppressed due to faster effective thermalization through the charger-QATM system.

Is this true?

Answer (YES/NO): NO